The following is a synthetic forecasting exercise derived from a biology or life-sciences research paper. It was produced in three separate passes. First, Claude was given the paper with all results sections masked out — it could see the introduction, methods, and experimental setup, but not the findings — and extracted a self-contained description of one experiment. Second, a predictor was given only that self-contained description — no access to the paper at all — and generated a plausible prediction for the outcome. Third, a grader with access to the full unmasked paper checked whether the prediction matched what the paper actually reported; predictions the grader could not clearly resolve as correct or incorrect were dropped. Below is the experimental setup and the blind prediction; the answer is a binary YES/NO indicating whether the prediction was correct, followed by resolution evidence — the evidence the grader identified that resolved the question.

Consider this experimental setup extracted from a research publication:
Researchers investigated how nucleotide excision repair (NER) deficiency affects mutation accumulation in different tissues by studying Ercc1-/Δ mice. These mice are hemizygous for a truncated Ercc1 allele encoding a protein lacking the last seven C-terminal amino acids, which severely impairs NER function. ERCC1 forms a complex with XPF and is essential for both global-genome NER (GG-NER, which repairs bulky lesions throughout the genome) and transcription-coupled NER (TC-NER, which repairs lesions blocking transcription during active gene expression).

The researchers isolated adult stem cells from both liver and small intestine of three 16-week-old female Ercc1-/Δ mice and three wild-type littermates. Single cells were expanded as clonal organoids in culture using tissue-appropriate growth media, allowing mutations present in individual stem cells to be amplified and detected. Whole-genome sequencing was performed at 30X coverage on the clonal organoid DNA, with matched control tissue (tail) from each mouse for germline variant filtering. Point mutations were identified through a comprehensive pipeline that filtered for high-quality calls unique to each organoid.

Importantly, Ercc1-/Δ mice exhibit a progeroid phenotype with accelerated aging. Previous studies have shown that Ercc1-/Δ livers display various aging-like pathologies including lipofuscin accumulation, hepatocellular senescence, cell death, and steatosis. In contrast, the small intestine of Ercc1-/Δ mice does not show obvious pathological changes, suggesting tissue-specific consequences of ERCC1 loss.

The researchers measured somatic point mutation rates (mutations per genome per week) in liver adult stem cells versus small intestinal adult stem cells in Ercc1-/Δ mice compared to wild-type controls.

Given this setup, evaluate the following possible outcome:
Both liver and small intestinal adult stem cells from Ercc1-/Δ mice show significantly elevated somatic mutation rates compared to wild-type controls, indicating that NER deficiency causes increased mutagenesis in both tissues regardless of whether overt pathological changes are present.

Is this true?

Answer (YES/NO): NO